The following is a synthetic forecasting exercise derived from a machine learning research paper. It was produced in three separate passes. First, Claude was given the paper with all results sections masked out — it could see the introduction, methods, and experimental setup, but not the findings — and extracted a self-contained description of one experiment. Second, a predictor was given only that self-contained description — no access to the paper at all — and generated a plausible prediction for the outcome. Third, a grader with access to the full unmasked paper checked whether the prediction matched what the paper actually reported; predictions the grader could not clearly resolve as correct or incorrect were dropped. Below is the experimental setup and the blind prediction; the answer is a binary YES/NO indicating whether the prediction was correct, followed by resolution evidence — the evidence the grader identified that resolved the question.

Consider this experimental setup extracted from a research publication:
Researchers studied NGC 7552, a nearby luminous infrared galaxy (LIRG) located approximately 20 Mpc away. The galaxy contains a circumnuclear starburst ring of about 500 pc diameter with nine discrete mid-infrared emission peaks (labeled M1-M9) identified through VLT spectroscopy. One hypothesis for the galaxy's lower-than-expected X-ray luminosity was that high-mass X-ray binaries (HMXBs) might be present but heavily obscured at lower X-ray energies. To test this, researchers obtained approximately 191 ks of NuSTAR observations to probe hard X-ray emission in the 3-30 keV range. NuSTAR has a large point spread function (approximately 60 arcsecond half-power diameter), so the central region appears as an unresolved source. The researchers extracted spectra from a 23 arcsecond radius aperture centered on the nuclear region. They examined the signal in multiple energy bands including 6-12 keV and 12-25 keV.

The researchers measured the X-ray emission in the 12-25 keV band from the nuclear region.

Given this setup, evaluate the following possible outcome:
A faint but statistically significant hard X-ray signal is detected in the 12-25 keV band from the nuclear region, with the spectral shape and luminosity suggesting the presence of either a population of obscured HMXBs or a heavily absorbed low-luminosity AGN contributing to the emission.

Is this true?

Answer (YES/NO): NO